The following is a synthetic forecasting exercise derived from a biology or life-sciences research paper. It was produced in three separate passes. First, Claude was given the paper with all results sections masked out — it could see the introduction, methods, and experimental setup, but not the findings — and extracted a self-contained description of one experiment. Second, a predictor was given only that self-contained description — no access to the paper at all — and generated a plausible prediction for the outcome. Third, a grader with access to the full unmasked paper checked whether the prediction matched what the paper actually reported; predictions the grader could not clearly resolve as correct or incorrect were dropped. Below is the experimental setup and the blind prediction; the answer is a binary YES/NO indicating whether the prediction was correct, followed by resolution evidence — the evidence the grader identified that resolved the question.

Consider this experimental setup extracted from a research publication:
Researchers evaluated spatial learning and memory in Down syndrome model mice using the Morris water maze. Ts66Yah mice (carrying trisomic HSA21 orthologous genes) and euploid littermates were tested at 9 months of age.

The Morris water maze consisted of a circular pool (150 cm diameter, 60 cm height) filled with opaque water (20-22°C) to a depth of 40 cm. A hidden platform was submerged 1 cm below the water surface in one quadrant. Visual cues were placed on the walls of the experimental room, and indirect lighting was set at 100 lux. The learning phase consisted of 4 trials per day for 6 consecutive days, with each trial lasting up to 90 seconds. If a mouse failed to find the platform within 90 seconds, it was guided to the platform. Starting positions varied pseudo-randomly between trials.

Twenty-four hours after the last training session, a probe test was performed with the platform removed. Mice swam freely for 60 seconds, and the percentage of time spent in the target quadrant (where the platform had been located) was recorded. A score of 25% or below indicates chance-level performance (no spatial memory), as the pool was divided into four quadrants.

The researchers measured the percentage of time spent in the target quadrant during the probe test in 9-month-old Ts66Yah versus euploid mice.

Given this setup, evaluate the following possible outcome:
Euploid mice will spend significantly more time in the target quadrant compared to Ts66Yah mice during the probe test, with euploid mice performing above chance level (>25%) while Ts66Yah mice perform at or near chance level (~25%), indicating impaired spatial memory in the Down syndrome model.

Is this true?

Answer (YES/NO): NO